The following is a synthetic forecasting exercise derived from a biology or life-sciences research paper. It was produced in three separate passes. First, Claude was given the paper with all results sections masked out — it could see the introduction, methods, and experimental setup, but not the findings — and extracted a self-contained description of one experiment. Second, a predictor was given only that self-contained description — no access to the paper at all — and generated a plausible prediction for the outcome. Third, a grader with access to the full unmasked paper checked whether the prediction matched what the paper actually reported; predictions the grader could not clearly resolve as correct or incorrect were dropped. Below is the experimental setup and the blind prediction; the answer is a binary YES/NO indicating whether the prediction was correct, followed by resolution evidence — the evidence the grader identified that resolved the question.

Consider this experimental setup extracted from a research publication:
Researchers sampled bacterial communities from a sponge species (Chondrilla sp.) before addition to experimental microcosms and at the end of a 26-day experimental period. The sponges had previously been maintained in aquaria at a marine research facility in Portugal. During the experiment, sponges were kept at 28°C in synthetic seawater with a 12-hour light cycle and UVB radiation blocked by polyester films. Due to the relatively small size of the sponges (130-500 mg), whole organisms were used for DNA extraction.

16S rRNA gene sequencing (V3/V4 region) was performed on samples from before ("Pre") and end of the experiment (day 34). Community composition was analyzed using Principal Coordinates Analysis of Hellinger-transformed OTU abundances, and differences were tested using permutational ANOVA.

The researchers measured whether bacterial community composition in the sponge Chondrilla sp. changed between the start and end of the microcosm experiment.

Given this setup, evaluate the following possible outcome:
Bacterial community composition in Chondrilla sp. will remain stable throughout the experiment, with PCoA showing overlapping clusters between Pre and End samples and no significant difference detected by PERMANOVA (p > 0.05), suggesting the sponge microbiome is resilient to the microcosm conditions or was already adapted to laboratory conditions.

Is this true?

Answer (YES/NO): NO